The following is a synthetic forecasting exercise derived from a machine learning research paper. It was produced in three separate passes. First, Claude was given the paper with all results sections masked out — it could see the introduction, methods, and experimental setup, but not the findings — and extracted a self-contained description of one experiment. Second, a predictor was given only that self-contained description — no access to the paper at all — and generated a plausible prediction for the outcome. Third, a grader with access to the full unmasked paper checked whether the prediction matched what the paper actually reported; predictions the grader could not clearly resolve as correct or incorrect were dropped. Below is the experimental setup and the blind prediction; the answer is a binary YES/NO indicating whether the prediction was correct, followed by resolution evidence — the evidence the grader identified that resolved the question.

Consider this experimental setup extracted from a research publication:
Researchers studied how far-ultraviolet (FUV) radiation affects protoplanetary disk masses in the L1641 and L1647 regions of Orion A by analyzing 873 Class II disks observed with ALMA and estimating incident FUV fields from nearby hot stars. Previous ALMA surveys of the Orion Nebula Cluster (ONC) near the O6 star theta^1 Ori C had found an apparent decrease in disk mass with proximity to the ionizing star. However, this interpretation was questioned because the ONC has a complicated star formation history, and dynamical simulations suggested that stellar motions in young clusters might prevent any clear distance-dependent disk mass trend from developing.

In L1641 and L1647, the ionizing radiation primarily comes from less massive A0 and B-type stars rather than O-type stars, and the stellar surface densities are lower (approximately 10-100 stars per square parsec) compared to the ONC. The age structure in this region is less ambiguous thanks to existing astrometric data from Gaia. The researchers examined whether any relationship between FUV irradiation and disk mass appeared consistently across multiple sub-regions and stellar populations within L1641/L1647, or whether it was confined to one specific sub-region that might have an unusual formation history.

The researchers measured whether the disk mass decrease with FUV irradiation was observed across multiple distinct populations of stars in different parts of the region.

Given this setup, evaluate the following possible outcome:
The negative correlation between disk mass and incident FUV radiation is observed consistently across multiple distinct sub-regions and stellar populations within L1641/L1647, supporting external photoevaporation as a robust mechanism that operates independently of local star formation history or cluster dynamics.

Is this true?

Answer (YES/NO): YES